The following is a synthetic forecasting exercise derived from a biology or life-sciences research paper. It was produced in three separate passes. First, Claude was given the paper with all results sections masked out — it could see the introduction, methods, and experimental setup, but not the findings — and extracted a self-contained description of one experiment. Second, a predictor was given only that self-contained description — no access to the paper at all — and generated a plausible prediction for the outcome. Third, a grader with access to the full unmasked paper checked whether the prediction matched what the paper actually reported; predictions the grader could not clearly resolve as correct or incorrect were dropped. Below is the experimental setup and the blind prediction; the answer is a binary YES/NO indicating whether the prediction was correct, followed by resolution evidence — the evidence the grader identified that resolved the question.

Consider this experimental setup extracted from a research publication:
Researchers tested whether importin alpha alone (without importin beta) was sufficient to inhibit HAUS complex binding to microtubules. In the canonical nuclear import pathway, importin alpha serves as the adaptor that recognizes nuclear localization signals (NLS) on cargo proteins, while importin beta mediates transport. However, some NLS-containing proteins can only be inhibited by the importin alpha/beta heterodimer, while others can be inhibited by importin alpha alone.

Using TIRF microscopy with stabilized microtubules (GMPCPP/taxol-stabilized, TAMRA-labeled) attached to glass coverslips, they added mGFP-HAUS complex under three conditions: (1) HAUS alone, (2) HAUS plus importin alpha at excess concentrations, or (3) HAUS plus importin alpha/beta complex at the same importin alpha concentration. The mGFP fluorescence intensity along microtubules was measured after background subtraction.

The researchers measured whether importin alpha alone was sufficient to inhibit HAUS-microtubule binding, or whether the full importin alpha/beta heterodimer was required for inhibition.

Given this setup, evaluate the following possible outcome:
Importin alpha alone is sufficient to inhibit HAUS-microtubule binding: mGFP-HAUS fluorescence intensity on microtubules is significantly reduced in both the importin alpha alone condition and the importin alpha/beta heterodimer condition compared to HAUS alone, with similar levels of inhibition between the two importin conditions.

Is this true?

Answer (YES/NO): NO